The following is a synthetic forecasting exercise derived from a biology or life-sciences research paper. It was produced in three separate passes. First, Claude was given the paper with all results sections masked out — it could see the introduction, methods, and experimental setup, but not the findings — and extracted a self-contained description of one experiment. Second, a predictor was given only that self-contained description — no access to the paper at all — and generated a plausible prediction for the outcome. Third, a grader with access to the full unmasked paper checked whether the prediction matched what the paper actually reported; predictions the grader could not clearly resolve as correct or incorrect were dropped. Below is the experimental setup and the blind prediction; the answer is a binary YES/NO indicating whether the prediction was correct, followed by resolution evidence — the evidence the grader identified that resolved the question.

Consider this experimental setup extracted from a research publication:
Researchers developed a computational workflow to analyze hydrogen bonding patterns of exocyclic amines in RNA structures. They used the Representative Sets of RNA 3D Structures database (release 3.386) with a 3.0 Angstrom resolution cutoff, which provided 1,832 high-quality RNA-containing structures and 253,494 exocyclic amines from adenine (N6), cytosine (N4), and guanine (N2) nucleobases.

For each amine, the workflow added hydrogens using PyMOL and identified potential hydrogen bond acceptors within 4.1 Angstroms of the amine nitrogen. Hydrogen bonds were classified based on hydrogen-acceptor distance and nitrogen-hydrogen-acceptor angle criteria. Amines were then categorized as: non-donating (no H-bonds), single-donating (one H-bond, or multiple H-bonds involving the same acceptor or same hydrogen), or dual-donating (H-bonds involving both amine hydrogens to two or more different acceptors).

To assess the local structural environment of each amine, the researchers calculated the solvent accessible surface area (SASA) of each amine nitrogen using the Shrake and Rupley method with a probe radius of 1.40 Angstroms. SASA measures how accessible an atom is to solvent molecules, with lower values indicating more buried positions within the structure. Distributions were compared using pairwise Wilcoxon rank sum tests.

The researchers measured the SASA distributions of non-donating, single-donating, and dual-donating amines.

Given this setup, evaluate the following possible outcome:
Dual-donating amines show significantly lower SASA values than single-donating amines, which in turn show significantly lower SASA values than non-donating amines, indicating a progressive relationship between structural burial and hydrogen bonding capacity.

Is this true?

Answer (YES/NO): YES